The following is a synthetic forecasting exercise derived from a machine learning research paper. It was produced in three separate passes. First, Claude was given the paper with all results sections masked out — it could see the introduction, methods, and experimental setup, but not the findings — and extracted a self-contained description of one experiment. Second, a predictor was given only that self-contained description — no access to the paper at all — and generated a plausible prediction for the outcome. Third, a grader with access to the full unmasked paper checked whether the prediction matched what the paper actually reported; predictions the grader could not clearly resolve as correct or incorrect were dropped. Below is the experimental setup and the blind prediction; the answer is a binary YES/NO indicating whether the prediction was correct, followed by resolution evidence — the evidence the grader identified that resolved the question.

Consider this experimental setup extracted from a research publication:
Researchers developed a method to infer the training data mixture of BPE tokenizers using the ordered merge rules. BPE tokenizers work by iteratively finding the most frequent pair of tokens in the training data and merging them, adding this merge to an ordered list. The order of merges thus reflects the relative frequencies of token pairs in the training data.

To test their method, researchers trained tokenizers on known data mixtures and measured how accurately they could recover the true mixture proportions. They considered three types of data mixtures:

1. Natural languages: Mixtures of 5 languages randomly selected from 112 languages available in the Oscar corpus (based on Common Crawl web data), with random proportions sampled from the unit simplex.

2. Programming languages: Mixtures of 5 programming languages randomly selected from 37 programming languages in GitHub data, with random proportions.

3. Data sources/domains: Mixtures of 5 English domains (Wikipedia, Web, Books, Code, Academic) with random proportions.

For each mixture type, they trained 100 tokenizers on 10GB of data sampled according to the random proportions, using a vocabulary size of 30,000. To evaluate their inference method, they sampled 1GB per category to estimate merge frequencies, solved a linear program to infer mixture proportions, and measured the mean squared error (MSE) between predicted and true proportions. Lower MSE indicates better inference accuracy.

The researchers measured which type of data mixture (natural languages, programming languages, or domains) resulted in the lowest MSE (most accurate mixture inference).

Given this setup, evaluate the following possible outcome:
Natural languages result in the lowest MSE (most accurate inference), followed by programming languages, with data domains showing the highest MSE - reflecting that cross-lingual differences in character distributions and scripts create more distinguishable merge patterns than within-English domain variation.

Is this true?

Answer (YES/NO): YES